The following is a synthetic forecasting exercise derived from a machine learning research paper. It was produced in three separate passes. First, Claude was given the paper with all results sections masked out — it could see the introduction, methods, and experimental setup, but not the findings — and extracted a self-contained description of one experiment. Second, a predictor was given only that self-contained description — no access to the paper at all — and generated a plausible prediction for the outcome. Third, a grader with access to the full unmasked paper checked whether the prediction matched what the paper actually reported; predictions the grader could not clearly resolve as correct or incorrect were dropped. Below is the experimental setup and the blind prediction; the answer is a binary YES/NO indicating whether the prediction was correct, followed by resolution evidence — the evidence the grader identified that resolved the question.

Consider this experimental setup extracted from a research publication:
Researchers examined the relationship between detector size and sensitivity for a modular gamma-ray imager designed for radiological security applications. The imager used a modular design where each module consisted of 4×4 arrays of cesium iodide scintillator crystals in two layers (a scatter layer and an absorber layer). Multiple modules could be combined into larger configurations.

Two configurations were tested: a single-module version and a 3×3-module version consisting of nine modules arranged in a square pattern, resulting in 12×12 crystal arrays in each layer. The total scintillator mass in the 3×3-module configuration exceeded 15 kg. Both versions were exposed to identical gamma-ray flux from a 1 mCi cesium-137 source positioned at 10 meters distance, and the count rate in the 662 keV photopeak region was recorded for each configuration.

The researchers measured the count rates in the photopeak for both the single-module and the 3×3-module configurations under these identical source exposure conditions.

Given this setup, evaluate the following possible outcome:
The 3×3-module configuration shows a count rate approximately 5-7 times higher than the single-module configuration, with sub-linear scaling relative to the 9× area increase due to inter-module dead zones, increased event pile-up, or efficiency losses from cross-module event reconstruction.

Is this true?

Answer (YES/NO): NO